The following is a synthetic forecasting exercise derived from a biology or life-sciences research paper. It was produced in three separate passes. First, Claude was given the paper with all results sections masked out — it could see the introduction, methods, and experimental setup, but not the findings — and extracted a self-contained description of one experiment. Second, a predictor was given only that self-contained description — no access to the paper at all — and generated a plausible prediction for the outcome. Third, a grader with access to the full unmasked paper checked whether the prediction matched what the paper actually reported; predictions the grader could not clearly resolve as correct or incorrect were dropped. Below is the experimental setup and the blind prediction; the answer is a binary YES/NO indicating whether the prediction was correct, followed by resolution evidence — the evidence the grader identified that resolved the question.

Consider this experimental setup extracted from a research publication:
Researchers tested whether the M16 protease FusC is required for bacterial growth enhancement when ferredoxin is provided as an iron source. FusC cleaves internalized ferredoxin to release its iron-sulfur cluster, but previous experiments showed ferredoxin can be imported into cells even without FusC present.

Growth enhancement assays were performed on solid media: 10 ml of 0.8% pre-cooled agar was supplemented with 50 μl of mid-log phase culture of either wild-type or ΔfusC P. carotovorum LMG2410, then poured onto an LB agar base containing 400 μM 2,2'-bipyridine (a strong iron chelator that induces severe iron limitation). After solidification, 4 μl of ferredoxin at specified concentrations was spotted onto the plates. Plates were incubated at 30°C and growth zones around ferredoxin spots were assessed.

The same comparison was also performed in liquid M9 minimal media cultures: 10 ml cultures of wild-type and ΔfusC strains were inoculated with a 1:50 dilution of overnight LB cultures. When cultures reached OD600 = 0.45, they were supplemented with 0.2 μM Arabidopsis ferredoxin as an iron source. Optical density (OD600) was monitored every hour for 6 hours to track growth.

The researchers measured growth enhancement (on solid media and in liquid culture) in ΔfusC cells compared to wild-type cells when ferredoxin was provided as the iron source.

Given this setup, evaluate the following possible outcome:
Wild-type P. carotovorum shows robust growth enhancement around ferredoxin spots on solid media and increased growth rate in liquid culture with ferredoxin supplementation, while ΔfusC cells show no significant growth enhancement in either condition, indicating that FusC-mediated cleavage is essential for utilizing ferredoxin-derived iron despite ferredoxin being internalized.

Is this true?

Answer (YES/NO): NO